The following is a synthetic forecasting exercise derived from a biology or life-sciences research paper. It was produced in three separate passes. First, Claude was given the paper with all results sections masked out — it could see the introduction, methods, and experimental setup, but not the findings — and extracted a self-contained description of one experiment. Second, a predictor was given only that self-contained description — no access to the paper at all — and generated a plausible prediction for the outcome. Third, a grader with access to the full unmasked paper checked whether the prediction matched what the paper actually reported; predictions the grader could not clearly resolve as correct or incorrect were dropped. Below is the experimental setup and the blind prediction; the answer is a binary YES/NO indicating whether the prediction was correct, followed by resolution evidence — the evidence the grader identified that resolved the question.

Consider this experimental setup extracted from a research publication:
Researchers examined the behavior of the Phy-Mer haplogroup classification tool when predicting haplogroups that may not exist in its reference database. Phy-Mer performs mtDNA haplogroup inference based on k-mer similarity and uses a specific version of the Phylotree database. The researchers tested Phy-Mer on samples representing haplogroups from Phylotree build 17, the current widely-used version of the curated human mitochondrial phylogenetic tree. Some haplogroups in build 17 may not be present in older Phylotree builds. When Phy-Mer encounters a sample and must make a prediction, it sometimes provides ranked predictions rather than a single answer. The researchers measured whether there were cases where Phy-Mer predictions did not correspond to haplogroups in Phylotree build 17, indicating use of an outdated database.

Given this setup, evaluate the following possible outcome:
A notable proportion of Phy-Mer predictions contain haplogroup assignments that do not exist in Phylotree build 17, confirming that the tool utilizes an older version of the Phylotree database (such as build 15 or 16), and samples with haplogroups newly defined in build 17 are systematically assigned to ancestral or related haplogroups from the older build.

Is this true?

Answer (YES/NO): NO